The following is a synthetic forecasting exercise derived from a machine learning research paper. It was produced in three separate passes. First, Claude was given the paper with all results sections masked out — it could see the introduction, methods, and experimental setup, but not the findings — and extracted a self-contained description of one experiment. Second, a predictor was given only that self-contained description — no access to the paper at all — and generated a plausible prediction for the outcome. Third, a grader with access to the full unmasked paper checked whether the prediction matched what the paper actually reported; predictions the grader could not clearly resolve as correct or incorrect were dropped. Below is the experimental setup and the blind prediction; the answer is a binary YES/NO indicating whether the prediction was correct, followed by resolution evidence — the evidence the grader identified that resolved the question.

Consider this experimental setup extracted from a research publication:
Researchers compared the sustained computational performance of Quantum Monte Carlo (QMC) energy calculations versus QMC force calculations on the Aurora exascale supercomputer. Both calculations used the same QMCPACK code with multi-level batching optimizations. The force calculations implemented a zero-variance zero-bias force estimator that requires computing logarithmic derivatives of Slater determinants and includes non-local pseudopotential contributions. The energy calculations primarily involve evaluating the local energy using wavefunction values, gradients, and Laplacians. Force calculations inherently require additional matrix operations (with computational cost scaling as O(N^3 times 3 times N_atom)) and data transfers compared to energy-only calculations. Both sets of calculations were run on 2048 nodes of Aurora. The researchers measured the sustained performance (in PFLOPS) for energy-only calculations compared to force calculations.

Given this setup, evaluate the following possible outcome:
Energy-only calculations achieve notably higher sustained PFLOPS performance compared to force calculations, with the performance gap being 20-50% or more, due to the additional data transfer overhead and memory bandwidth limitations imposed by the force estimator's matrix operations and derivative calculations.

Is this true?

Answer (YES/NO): YES